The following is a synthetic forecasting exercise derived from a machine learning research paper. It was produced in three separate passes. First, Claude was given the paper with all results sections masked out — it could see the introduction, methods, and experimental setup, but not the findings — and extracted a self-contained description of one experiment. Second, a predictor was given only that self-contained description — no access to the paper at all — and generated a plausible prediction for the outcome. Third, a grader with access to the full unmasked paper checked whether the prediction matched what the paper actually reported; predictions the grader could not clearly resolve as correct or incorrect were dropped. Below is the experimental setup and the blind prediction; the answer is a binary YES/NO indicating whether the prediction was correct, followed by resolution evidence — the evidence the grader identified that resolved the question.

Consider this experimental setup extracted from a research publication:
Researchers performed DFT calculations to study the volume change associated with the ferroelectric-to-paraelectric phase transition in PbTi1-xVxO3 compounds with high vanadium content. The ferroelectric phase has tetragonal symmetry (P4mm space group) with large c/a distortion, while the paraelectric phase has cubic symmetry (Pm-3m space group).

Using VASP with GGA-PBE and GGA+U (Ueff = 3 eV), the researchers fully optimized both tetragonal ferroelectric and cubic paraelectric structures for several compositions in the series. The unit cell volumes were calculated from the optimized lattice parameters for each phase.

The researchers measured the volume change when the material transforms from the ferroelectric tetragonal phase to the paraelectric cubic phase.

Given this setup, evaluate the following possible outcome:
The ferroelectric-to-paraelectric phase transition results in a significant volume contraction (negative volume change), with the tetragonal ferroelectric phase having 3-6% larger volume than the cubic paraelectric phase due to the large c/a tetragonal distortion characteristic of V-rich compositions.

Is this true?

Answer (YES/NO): NO